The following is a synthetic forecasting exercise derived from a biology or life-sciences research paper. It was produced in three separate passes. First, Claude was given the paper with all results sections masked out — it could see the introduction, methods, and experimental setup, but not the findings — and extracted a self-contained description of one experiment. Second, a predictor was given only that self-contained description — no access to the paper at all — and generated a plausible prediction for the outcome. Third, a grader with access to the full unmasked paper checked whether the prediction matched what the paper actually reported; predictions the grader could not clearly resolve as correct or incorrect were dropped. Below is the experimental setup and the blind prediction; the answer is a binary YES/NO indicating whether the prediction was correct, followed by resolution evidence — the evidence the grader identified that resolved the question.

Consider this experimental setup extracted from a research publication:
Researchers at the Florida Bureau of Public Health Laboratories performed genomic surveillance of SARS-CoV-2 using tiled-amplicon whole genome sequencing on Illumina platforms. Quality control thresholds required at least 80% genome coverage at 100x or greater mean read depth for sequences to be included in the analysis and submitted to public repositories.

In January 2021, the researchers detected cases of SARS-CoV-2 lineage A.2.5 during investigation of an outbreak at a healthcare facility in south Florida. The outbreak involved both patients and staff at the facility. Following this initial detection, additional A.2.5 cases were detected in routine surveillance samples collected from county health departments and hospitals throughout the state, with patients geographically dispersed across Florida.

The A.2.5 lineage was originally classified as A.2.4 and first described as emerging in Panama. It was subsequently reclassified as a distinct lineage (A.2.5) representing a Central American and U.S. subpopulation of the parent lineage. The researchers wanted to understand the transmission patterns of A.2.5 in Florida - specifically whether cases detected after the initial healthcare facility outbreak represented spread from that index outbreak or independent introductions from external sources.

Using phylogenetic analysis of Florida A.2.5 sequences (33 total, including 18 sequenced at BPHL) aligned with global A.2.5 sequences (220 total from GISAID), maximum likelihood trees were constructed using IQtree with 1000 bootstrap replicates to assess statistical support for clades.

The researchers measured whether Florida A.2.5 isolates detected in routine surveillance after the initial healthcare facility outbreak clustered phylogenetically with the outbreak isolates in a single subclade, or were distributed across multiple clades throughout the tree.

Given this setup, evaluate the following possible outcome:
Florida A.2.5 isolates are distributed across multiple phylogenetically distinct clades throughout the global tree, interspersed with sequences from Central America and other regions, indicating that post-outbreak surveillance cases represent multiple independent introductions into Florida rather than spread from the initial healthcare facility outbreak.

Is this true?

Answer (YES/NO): NO